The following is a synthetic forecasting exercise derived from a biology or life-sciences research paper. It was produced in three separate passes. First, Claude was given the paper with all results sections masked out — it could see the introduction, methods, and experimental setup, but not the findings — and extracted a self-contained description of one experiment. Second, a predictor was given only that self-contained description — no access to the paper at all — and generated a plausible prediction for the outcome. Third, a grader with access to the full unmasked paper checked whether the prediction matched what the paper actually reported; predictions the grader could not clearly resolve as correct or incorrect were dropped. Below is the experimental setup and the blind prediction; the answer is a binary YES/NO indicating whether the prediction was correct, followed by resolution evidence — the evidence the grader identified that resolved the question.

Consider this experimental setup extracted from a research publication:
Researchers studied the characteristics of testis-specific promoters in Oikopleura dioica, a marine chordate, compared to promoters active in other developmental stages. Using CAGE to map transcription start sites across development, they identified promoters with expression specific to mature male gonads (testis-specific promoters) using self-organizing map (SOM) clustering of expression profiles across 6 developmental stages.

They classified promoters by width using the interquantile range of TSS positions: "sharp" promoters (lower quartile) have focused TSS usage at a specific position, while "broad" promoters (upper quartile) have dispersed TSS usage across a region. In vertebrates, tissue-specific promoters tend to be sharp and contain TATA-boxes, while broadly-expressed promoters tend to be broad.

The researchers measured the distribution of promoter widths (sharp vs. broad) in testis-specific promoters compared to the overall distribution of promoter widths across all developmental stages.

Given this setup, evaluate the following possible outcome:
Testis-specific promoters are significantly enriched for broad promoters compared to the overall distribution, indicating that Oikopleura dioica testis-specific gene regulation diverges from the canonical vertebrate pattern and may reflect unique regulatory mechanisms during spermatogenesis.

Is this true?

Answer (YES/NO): NO